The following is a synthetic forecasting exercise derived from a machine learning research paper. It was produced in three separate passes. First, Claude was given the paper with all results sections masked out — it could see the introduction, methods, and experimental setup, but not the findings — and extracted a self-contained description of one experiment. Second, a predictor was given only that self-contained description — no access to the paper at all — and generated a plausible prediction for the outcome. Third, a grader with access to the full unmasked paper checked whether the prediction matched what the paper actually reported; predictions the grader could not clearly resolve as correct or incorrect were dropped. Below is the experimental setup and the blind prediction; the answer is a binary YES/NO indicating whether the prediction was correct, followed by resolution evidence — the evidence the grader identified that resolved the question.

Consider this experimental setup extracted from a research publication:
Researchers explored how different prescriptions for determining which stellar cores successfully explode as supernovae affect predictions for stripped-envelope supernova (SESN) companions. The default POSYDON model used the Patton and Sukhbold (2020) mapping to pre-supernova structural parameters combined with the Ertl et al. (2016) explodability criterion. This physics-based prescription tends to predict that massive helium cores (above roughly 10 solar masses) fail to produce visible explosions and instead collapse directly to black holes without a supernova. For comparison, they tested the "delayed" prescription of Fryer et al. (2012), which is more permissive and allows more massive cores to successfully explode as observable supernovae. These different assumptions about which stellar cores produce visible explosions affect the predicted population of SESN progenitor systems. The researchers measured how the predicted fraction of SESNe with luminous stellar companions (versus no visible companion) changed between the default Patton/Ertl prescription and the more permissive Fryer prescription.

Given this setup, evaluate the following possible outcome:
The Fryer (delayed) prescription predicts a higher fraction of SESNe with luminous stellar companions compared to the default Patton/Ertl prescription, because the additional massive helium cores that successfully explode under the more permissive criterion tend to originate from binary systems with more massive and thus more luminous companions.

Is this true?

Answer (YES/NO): NO